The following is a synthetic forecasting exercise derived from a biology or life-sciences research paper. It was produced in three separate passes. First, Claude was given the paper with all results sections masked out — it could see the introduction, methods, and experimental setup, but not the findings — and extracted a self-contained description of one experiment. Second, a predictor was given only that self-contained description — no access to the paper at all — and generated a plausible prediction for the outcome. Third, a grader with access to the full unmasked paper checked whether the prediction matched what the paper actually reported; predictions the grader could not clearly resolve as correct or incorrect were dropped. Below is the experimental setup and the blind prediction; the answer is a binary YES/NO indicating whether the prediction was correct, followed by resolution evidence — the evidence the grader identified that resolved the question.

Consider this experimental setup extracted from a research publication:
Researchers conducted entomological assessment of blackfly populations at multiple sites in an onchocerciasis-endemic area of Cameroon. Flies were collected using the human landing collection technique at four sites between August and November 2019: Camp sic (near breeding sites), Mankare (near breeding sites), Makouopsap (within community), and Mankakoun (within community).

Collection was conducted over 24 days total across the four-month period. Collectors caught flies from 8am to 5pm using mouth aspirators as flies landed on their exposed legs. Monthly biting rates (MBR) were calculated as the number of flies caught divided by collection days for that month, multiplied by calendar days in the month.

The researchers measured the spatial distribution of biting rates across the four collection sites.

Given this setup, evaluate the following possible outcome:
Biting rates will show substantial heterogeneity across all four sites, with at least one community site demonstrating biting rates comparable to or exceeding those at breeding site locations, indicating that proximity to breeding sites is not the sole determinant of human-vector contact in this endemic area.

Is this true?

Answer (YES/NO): YES